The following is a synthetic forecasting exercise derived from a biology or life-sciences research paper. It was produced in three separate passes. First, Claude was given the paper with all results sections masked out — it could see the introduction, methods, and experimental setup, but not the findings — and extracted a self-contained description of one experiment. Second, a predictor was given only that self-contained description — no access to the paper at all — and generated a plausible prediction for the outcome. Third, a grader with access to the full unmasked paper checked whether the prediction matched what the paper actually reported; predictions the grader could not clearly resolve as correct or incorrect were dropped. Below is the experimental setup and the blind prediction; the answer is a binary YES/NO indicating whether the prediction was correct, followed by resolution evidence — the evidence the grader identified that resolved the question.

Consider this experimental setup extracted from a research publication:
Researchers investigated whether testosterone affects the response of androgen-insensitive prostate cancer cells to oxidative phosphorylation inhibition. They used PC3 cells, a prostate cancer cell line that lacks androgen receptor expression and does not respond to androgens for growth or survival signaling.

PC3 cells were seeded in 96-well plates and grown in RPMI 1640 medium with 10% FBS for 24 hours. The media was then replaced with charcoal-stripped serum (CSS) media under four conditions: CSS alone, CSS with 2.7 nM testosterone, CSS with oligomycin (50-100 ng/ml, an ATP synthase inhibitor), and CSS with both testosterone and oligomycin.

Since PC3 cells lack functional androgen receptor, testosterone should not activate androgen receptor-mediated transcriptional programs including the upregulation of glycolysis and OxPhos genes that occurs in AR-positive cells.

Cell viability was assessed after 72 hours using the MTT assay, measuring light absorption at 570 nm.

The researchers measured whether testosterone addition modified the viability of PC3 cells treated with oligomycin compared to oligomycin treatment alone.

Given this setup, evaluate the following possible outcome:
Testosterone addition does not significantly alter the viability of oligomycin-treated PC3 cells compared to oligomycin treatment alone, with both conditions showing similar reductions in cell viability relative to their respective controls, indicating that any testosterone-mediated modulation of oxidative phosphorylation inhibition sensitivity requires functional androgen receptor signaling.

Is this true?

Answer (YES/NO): YES